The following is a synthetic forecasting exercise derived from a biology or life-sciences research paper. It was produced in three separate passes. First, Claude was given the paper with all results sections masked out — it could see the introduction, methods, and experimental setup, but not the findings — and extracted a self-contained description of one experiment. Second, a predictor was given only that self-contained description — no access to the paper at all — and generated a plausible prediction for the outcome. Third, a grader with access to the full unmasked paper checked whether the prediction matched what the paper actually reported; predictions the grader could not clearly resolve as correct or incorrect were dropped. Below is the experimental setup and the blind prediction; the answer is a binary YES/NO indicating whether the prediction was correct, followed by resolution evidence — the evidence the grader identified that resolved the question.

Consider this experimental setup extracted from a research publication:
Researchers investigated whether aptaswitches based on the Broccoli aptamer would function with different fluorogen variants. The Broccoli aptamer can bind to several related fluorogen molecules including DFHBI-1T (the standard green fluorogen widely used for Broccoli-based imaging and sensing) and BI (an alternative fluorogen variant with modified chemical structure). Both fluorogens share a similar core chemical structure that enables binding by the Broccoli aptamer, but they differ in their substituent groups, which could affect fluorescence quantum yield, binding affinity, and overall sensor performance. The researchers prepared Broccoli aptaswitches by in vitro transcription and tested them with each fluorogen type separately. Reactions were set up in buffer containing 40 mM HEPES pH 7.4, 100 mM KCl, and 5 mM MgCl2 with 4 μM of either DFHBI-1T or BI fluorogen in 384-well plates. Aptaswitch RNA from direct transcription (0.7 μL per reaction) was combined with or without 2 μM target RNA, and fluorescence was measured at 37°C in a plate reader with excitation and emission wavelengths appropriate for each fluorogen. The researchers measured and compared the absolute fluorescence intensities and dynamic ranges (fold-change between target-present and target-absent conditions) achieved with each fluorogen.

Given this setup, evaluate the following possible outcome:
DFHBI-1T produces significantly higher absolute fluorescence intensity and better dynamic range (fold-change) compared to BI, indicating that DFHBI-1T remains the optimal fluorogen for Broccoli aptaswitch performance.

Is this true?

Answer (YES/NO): NO